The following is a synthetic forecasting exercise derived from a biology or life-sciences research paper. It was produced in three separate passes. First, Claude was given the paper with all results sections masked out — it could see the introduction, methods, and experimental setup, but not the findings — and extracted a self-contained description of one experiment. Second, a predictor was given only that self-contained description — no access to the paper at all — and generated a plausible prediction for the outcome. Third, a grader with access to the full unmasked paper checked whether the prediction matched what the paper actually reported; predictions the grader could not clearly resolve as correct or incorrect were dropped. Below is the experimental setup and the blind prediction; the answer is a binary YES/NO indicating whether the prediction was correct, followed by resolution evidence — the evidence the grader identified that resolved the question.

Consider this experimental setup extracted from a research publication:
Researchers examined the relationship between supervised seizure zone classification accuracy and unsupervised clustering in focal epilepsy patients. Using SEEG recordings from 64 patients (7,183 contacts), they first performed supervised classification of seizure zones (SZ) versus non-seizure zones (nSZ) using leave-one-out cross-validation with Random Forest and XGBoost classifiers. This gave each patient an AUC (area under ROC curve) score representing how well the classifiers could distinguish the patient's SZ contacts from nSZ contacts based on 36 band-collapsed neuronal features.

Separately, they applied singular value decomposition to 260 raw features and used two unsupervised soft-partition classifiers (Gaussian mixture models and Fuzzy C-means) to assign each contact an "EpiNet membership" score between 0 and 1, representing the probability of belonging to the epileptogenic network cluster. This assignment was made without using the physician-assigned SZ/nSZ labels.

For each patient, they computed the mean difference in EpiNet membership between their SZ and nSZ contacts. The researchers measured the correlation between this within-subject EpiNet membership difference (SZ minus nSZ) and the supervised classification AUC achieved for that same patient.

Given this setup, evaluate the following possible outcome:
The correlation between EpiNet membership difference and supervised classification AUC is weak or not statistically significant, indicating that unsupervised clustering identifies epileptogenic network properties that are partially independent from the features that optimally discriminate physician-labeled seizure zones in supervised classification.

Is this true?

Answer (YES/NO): NO